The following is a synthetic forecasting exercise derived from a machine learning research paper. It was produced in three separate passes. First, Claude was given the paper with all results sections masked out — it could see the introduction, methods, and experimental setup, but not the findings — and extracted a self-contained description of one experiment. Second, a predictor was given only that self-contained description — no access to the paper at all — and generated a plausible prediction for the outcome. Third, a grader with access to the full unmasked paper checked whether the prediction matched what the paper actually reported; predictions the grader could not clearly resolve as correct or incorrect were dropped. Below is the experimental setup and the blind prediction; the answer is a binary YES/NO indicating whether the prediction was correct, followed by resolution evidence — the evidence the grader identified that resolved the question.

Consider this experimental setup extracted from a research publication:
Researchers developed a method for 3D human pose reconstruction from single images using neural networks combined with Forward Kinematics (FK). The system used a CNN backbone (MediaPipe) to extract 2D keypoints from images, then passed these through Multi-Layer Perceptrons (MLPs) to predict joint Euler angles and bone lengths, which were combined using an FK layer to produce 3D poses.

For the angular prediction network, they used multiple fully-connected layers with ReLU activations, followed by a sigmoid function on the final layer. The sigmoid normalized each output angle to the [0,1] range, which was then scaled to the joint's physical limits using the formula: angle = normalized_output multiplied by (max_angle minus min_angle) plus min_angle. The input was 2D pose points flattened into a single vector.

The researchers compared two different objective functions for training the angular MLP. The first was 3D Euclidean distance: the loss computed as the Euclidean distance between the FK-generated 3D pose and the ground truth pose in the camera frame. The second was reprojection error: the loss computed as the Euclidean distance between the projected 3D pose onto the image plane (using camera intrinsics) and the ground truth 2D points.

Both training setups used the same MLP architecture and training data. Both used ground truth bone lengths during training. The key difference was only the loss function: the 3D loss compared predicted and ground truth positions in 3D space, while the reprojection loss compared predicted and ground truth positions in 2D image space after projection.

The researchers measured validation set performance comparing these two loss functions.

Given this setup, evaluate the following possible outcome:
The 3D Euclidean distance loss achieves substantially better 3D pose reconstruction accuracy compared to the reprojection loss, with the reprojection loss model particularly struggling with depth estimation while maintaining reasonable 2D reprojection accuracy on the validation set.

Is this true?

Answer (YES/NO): NO